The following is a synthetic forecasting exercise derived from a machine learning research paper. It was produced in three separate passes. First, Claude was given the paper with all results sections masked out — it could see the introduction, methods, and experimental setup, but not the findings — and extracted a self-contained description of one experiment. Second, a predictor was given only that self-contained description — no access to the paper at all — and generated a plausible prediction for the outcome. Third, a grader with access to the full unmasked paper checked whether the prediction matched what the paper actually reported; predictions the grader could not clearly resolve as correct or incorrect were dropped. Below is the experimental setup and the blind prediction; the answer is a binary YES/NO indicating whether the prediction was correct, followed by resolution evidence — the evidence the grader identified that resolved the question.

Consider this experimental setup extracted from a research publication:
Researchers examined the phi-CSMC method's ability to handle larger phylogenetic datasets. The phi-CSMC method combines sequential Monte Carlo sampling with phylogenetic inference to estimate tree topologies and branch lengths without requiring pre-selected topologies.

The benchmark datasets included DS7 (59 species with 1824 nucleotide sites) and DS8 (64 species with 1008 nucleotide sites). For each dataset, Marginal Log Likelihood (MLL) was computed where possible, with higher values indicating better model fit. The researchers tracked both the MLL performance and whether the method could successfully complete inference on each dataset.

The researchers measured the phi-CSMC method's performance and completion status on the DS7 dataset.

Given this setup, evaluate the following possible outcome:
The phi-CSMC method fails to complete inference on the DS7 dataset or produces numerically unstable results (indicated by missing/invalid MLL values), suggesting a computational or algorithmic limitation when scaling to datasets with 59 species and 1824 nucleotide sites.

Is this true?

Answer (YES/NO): YES